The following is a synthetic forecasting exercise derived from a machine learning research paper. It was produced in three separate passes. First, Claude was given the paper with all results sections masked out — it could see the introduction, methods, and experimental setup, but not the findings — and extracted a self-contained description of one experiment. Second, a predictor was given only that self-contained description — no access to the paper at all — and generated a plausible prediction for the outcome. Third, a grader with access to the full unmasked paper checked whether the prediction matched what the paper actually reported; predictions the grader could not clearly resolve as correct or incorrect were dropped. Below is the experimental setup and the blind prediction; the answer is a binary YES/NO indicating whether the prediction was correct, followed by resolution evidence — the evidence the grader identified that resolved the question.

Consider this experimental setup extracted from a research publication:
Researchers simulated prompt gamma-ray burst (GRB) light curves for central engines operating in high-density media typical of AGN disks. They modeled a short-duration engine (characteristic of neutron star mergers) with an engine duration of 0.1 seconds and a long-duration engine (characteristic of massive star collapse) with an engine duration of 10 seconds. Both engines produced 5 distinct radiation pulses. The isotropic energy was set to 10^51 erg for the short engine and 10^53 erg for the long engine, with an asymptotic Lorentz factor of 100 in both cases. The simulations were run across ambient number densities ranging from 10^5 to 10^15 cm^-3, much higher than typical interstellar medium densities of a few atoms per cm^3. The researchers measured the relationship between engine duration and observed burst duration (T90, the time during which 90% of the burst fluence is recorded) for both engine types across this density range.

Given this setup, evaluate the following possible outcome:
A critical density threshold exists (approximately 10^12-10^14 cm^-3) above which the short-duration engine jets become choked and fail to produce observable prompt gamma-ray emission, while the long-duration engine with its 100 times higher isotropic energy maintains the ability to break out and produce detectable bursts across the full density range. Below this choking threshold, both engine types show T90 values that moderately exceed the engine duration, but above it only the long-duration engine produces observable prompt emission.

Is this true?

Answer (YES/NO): NO